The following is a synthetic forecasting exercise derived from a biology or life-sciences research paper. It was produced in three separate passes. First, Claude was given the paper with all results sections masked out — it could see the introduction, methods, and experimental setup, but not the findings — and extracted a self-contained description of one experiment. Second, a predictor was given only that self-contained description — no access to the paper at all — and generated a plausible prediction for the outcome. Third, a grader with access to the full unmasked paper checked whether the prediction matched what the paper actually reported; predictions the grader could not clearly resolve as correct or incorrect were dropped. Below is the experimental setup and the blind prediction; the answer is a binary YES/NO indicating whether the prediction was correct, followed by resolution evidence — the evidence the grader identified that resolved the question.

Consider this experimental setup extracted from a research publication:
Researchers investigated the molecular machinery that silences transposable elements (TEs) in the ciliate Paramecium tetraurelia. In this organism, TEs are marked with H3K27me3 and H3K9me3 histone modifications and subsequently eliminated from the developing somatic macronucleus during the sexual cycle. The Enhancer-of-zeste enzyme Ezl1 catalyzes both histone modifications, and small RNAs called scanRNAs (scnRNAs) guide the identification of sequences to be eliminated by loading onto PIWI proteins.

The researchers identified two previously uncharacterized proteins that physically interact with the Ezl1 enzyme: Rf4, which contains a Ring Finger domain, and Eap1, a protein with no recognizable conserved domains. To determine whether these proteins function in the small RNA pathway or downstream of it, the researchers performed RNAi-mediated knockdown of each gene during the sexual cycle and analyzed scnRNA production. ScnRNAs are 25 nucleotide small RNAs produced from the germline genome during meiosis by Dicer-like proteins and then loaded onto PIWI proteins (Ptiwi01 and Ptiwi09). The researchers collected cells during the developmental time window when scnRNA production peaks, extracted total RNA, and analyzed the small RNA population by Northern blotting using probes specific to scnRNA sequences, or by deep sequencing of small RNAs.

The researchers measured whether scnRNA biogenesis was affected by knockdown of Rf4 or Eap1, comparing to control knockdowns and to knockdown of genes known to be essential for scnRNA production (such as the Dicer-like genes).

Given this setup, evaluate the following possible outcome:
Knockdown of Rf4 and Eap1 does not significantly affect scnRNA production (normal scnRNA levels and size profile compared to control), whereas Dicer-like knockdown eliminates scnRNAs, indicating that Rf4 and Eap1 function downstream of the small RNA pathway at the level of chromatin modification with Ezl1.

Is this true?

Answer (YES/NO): YES